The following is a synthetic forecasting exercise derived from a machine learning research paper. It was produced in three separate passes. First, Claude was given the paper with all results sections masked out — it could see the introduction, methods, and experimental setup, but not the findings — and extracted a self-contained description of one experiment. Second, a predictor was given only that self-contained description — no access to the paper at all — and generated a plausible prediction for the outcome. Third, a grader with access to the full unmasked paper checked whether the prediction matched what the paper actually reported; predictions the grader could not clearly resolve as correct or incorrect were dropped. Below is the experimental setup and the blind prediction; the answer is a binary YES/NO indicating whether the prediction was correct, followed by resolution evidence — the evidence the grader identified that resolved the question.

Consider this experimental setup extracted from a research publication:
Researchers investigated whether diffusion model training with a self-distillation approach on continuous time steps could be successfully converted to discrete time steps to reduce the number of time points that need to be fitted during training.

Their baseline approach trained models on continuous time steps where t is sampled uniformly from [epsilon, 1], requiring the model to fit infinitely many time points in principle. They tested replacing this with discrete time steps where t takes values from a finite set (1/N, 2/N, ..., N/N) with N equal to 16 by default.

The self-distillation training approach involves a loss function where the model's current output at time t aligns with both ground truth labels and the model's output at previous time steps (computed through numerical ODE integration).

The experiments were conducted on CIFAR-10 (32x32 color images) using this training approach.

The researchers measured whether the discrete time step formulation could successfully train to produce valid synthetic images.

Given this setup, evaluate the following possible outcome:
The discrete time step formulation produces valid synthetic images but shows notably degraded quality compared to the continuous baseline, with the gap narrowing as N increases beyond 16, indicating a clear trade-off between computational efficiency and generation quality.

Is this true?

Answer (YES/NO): NO